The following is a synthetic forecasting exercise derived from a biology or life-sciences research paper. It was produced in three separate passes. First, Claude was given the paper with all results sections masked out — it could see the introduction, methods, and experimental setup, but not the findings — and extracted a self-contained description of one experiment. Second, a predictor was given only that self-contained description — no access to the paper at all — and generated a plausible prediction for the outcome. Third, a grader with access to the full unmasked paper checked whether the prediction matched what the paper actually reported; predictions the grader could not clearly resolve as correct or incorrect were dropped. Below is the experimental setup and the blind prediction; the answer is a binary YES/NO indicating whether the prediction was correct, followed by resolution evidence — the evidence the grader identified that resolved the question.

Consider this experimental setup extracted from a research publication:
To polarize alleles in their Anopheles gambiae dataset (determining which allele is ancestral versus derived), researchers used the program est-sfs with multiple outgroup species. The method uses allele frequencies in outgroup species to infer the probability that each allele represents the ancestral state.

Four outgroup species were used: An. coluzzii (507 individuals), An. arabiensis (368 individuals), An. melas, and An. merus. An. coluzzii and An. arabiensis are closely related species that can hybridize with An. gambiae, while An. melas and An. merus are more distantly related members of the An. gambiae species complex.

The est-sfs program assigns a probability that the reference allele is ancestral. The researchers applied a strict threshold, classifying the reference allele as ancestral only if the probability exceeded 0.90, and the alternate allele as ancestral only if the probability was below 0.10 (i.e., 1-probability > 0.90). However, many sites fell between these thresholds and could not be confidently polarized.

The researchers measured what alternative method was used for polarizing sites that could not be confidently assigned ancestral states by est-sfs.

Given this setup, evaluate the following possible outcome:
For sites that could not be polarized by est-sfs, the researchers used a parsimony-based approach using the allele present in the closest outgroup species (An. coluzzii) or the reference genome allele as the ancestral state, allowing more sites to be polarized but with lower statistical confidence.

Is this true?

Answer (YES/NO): NO